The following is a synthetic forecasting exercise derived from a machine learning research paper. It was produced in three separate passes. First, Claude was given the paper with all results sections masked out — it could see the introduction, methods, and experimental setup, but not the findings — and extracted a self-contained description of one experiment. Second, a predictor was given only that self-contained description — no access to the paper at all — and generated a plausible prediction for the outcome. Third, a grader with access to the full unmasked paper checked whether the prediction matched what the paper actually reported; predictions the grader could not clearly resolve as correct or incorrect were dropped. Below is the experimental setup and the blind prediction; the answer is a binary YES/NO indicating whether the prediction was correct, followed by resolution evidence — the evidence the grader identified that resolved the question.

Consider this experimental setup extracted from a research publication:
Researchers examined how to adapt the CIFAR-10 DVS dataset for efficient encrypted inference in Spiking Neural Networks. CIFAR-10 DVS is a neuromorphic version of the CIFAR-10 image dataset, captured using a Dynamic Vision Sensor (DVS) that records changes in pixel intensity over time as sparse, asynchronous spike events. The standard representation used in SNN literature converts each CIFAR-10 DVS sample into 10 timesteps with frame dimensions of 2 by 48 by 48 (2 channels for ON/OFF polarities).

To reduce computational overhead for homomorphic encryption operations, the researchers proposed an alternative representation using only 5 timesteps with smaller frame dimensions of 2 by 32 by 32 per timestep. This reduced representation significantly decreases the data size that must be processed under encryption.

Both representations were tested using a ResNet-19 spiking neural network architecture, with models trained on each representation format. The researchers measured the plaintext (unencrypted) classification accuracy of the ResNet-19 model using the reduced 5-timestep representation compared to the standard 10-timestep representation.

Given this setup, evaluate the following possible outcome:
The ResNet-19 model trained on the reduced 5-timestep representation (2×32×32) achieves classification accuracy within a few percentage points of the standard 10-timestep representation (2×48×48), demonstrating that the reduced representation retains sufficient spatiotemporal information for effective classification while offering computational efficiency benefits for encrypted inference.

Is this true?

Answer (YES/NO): NO